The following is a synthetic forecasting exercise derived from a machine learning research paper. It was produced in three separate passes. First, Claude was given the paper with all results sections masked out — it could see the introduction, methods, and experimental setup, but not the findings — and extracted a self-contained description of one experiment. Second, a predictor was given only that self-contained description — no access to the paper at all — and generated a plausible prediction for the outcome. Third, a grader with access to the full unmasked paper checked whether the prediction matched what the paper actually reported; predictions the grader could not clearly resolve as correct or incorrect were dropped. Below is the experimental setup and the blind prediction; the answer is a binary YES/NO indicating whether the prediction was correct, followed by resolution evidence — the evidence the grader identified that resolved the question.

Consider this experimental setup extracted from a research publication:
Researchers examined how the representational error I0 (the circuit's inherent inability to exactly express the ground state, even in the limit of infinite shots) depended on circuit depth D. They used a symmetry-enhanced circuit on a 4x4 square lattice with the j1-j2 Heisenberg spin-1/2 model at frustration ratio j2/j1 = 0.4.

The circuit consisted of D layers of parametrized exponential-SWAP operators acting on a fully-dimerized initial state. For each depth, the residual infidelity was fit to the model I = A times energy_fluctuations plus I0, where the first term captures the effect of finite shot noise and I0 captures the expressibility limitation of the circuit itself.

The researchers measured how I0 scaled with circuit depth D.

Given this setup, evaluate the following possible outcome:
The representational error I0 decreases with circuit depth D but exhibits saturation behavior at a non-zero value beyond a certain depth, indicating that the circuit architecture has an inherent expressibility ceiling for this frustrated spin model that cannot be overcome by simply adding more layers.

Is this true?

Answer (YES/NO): NO